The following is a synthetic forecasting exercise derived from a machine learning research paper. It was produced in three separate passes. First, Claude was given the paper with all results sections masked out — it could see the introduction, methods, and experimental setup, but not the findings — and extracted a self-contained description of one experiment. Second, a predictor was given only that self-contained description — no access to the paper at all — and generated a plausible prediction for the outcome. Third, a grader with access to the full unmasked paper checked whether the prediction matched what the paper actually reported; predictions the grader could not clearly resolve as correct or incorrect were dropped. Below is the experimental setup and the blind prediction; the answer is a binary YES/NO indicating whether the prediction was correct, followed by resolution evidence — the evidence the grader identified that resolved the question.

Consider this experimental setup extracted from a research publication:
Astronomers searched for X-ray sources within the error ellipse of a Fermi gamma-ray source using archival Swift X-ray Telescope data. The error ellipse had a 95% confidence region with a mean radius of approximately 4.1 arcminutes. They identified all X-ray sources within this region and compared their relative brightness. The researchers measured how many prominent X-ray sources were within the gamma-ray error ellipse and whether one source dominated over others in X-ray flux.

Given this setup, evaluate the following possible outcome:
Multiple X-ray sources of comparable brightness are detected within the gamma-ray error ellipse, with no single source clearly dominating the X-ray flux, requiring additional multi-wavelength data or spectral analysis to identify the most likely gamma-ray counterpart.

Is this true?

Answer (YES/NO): NO